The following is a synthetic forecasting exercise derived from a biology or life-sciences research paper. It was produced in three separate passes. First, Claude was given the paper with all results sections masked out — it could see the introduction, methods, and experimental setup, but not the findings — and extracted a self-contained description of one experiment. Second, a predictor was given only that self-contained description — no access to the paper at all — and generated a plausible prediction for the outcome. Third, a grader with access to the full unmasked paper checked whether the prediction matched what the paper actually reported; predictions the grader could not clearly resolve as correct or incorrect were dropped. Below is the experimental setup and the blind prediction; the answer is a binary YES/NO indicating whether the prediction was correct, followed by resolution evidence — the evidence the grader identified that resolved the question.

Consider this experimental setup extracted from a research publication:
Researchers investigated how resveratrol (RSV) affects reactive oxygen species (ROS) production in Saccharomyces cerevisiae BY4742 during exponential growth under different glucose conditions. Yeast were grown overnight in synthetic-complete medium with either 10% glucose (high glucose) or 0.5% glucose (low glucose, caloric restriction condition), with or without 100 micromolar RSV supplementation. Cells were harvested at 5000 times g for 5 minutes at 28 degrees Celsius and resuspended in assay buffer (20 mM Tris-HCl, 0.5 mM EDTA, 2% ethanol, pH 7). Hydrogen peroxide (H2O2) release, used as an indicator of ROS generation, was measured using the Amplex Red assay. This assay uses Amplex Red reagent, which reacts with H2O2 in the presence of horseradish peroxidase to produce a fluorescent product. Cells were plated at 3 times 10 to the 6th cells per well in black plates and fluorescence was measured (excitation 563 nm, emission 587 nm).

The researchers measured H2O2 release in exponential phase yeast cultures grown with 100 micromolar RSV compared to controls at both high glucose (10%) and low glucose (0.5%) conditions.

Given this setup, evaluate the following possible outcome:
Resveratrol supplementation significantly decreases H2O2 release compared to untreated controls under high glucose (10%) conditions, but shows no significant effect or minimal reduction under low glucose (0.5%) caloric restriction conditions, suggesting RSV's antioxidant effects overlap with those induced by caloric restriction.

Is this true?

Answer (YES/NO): YES